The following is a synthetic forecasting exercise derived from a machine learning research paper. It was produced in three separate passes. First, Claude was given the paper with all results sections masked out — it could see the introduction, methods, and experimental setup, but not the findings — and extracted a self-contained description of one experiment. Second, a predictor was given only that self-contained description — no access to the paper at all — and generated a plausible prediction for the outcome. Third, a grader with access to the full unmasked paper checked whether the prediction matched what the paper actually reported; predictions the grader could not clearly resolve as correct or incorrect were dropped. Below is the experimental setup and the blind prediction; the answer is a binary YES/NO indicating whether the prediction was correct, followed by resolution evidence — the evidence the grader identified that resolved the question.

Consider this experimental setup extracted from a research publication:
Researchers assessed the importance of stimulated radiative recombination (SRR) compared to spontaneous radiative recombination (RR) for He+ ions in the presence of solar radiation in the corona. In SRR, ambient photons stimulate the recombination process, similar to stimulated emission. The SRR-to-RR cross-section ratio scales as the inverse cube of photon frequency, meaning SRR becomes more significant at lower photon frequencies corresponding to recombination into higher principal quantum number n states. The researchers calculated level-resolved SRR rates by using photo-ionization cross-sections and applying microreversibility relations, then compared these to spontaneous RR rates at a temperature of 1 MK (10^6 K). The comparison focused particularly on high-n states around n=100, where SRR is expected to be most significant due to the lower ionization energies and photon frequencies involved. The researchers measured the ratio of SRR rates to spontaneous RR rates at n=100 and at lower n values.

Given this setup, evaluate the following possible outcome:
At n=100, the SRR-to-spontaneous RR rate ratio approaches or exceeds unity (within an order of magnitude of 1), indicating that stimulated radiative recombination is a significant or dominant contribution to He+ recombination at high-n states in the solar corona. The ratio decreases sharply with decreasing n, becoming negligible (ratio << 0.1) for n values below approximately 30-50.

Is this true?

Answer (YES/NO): NO